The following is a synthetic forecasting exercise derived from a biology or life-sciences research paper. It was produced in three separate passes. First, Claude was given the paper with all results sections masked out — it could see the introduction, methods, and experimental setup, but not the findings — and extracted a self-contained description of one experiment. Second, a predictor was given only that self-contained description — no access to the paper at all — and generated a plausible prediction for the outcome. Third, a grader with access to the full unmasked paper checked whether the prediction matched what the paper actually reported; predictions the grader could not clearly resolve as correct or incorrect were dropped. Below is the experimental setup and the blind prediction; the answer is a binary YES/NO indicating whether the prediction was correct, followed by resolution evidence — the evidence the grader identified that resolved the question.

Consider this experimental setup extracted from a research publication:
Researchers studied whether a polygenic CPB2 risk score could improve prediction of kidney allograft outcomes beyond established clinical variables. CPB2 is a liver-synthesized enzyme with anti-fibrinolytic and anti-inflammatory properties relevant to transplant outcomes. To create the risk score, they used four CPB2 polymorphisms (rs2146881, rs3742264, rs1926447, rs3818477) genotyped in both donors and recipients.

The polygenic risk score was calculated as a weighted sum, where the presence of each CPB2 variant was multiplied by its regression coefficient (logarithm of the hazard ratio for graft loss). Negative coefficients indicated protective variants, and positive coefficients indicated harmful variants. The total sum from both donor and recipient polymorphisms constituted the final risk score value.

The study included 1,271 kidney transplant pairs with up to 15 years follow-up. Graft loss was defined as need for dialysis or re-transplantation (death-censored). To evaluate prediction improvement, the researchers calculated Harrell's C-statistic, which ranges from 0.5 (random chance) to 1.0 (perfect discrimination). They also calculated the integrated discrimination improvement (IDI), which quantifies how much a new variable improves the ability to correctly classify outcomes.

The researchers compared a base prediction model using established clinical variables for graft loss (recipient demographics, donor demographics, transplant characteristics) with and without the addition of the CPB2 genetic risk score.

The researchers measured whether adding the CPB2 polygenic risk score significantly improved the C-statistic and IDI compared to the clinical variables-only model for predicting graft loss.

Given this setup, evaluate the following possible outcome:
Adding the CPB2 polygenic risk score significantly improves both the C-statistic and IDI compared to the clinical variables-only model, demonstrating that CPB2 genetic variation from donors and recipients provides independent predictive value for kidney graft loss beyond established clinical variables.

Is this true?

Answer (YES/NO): YES